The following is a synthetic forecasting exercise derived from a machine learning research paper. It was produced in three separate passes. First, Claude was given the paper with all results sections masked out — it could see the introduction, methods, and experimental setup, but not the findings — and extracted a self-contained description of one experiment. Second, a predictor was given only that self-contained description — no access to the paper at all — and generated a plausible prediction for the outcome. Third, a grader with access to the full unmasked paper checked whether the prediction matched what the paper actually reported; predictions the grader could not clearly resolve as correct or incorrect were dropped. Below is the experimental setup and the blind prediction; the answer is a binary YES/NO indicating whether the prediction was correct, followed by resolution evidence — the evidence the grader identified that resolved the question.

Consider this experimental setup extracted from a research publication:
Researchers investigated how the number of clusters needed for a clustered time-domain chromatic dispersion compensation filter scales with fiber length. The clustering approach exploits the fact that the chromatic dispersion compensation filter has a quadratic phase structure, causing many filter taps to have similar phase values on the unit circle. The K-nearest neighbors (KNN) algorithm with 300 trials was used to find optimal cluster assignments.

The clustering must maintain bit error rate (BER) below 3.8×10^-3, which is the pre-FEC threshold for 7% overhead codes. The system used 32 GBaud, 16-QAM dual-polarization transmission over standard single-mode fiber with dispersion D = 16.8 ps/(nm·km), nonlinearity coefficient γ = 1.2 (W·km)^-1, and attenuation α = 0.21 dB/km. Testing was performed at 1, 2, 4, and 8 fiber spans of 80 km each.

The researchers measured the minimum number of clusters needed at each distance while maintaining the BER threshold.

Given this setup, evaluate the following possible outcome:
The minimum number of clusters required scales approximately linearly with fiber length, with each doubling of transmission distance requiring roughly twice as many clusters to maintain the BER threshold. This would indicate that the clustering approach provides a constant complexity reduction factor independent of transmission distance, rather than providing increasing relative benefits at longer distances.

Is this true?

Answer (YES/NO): NO